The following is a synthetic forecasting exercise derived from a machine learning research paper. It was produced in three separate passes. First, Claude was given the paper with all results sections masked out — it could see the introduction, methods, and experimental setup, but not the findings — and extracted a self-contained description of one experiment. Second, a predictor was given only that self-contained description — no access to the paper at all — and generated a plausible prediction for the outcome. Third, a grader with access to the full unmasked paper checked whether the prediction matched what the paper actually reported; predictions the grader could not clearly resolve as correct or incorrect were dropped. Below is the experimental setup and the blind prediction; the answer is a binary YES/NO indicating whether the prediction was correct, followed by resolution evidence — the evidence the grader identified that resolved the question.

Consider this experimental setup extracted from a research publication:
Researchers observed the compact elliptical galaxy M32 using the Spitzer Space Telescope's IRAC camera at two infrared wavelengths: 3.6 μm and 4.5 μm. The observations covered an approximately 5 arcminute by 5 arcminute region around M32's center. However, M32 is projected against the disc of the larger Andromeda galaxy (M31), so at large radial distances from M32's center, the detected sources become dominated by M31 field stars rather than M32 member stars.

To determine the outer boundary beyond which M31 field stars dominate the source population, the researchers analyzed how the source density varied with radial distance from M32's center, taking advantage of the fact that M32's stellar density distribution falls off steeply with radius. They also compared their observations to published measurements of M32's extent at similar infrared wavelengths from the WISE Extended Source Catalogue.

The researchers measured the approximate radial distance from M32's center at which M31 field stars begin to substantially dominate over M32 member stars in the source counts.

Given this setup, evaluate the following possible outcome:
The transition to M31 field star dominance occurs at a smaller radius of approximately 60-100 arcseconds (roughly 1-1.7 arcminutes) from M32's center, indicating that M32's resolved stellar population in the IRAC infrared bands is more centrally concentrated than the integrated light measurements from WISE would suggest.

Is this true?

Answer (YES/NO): NO